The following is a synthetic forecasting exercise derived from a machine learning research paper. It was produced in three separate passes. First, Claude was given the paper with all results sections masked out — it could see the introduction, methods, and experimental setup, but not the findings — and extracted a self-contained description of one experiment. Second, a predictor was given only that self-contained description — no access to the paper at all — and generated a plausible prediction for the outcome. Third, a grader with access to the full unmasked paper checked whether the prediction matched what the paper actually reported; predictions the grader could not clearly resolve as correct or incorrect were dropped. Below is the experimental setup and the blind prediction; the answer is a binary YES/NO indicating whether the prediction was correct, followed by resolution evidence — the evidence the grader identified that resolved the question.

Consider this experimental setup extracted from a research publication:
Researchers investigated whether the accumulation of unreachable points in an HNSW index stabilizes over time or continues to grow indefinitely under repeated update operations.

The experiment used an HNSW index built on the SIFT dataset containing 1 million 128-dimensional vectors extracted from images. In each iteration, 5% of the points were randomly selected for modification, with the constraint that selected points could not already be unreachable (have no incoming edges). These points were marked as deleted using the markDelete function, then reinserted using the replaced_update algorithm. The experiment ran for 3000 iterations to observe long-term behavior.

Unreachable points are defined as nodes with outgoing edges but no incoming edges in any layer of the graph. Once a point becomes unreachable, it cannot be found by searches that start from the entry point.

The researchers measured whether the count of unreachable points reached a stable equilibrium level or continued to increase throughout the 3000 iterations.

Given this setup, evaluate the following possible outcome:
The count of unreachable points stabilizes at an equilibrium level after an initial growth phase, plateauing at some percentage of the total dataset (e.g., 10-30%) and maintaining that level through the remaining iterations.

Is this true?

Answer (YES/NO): NO